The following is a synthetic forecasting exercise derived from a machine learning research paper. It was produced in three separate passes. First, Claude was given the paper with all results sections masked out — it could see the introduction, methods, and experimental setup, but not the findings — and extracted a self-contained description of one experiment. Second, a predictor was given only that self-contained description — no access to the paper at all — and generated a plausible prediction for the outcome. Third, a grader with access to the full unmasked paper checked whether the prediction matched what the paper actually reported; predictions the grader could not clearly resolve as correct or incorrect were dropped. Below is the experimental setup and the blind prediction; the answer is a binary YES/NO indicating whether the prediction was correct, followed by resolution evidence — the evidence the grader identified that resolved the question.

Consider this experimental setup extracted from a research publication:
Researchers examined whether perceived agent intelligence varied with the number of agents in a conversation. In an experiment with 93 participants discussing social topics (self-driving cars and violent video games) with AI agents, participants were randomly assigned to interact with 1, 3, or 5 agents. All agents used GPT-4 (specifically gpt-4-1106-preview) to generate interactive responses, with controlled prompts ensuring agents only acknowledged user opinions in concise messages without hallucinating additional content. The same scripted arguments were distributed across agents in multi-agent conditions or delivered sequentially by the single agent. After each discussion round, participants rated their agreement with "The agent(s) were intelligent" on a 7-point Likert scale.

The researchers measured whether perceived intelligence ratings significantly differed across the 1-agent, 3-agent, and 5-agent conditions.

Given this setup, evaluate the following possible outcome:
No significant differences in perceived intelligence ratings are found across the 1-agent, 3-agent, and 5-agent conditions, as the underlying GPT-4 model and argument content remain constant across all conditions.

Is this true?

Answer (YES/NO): YES